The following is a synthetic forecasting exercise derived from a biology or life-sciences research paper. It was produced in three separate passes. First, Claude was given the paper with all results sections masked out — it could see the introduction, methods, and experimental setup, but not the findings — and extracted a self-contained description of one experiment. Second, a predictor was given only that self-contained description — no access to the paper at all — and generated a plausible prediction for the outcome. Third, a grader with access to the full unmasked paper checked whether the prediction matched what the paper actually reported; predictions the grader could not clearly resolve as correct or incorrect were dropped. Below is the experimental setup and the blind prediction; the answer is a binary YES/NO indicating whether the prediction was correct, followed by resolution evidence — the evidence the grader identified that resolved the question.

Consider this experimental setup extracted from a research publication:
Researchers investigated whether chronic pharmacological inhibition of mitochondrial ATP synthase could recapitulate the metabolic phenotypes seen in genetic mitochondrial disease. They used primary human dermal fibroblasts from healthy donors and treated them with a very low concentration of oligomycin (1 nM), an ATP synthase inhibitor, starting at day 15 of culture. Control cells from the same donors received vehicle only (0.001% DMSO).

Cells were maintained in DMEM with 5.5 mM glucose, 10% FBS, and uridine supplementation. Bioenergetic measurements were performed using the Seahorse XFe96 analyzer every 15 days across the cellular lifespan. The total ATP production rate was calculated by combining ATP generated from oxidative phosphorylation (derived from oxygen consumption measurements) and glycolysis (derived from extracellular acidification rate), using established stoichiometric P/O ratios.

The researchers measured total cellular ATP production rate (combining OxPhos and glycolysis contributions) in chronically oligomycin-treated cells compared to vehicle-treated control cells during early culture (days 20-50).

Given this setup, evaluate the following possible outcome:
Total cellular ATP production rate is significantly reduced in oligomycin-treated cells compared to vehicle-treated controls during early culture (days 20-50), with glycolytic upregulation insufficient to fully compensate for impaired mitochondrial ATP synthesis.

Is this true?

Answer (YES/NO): NO